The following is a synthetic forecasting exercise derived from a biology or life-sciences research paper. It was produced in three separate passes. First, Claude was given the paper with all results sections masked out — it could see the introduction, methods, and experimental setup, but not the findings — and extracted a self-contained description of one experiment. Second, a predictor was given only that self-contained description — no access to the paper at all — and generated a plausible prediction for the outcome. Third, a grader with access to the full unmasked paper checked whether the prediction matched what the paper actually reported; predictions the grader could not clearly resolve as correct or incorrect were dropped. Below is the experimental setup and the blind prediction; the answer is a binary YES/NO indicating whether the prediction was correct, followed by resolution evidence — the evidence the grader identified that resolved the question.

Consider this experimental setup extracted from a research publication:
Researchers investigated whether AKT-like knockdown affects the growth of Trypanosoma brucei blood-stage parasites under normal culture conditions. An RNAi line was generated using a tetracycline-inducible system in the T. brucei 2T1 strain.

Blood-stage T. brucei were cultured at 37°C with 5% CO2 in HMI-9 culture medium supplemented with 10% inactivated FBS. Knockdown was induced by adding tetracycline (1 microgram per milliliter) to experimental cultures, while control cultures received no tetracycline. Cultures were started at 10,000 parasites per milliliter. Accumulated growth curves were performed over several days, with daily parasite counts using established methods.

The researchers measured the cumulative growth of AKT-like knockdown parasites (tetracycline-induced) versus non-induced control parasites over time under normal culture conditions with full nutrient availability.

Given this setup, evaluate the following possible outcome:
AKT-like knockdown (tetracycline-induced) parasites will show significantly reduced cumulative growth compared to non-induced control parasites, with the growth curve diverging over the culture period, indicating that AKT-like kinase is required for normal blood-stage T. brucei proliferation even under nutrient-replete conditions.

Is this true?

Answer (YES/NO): NO